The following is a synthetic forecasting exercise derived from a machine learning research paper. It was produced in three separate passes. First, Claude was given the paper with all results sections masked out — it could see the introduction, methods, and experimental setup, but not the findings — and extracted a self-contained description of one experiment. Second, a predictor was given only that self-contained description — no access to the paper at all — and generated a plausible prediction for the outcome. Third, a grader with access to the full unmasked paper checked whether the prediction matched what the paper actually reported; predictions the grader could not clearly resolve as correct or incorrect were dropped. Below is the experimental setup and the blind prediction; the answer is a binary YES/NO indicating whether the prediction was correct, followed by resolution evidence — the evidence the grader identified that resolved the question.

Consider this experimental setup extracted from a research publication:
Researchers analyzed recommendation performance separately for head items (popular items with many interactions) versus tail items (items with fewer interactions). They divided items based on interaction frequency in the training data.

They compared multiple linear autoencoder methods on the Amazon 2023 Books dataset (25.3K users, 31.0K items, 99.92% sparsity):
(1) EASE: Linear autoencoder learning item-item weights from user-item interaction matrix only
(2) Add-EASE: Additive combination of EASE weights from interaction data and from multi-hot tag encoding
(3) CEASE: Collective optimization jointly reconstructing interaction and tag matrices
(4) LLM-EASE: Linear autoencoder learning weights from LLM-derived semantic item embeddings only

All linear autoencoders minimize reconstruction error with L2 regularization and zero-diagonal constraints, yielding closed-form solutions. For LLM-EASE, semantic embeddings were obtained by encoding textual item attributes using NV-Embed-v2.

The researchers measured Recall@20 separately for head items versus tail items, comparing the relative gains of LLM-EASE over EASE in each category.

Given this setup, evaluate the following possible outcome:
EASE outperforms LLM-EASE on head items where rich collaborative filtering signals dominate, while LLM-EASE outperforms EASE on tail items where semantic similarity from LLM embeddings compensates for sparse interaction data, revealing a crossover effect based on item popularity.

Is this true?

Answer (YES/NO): NO